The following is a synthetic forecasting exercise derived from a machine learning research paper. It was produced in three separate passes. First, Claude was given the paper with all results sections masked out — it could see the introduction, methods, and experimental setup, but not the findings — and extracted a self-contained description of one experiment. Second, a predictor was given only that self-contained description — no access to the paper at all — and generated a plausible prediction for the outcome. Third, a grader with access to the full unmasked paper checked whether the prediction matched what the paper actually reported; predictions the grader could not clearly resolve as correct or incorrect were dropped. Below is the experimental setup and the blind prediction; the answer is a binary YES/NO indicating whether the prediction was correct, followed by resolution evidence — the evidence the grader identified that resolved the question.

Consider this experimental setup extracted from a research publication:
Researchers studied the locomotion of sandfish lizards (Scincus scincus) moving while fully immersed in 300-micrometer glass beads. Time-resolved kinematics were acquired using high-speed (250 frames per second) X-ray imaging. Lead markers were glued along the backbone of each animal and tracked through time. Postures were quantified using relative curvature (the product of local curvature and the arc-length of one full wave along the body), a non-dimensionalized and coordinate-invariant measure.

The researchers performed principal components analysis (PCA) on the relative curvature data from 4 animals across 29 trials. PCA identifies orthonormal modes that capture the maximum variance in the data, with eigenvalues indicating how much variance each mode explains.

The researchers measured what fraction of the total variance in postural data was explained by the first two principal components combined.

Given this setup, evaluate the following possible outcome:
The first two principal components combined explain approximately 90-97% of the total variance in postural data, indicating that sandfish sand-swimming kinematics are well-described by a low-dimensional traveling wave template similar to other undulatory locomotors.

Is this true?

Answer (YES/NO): YES